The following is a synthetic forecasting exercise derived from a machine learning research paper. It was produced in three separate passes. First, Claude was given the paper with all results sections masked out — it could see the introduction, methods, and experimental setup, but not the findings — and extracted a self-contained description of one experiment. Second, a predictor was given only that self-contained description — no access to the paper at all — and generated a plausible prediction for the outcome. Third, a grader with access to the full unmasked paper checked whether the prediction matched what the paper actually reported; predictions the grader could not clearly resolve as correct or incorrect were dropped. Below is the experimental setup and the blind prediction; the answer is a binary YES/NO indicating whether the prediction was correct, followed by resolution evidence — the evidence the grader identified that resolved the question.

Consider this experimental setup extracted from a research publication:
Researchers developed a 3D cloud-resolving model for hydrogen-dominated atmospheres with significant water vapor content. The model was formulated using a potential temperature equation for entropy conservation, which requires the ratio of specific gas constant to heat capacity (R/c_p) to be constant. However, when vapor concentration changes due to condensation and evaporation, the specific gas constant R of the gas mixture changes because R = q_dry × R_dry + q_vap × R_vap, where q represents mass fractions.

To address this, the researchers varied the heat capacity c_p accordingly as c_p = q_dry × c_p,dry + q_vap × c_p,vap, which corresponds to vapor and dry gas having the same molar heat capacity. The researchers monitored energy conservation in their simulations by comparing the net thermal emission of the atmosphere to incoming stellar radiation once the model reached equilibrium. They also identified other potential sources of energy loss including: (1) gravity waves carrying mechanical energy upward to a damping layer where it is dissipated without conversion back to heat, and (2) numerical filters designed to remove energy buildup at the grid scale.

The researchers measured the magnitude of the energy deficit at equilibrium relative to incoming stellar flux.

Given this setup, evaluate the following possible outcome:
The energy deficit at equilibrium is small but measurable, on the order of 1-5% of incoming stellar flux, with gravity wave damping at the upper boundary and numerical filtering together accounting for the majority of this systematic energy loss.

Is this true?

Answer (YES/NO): NO